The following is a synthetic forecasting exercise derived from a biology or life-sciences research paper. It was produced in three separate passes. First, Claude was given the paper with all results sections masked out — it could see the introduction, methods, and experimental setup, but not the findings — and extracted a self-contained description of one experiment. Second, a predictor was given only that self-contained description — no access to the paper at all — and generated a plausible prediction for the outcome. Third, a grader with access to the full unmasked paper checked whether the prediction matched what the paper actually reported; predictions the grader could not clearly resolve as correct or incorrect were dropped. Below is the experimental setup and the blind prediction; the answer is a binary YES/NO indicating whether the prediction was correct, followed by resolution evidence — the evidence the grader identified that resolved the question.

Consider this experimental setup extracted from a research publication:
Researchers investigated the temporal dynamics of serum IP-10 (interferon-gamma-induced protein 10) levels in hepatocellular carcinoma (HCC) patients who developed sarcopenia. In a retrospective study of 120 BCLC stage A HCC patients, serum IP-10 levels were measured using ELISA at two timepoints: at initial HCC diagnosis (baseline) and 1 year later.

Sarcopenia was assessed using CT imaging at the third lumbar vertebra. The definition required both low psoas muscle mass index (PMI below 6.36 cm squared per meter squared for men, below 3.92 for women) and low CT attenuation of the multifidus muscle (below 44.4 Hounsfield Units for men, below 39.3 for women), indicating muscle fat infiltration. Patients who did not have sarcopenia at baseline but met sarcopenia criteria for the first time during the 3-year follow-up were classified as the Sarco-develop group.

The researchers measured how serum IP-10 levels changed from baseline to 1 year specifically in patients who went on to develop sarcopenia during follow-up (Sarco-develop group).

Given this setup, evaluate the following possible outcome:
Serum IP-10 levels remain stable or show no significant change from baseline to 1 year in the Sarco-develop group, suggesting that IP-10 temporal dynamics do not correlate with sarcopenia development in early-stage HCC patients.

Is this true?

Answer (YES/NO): NO